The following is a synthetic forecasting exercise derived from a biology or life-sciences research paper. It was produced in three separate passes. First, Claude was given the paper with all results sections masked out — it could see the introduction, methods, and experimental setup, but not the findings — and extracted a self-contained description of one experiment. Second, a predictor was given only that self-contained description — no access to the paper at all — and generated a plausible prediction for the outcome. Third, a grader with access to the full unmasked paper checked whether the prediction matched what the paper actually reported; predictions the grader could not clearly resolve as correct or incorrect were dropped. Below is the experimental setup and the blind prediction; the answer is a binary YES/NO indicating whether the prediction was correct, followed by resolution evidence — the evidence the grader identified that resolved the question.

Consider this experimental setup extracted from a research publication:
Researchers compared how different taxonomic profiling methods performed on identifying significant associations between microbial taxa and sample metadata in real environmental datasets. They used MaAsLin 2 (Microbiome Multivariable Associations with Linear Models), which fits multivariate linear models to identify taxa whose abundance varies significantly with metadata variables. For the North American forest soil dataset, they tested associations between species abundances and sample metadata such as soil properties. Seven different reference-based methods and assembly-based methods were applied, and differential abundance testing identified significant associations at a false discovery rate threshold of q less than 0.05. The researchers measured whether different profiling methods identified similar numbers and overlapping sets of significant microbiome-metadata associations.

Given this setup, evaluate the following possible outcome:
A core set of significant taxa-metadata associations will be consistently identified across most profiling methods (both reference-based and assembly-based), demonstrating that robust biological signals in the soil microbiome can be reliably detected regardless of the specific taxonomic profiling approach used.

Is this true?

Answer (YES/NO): NO